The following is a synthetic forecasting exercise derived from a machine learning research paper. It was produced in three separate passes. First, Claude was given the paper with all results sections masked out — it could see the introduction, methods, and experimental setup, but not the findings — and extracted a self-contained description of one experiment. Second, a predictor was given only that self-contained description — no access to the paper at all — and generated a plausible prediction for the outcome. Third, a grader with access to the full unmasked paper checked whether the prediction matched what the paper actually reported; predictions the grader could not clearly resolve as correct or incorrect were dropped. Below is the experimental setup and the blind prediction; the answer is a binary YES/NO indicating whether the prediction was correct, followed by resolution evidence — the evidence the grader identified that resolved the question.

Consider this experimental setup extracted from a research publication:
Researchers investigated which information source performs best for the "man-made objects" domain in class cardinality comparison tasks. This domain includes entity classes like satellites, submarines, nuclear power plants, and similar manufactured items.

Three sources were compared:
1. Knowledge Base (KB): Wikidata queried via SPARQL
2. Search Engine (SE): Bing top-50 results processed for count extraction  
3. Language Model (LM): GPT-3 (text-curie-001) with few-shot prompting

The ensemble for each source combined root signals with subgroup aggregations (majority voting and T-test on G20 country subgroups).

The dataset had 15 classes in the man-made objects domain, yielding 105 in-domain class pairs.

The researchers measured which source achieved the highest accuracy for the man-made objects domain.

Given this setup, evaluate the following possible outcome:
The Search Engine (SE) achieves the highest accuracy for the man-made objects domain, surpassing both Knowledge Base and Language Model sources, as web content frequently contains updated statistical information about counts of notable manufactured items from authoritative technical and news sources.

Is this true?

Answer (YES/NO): NO